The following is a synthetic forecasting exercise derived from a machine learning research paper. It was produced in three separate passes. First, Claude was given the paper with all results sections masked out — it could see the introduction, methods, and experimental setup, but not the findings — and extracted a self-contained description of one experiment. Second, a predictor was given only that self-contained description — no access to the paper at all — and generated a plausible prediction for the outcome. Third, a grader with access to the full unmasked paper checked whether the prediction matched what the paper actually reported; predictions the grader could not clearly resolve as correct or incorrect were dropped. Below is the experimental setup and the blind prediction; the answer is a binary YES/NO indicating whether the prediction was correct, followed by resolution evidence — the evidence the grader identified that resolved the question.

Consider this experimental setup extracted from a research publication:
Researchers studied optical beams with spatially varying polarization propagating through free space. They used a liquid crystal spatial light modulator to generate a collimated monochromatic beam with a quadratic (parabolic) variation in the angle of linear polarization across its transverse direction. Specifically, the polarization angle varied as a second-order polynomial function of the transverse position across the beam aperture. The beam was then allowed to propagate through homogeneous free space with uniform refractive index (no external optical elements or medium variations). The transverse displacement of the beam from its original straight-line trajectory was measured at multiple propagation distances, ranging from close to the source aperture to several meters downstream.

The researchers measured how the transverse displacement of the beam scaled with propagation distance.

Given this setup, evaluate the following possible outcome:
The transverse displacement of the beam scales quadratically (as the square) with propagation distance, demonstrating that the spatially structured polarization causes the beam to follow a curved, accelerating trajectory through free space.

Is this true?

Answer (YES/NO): YES